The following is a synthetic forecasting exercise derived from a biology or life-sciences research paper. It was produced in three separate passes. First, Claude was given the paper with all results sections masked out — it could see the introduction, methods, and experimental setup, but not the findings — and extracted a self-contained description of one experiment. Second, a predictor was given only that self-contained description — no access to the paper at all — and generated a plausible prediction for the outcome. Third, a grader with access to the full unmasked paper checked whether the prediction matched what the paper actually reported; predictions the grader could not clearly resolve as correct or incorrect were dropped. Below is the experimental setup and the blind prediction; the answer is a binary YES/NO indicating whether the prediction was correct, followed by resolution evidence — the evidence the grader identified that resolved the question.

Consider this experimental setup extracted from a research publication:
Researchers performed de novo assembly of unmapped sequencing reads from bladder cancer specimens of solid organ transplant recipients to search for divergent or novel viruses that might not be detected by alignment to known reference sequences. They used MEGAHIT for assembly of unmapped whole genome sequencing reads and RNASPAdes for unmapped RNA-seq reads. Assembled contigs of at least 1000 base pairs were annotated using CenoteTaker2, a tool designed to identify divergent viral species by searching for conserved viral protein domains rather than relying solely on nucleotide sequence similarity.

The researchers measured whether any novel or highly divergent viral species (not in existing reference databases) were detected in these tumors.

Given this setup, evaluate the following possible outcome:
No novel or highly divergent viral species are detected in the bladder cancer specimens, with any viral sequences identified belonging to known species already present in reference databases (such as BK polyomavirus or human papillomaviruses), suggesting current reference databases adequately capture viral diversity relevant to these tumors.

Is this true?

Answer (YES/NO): YES